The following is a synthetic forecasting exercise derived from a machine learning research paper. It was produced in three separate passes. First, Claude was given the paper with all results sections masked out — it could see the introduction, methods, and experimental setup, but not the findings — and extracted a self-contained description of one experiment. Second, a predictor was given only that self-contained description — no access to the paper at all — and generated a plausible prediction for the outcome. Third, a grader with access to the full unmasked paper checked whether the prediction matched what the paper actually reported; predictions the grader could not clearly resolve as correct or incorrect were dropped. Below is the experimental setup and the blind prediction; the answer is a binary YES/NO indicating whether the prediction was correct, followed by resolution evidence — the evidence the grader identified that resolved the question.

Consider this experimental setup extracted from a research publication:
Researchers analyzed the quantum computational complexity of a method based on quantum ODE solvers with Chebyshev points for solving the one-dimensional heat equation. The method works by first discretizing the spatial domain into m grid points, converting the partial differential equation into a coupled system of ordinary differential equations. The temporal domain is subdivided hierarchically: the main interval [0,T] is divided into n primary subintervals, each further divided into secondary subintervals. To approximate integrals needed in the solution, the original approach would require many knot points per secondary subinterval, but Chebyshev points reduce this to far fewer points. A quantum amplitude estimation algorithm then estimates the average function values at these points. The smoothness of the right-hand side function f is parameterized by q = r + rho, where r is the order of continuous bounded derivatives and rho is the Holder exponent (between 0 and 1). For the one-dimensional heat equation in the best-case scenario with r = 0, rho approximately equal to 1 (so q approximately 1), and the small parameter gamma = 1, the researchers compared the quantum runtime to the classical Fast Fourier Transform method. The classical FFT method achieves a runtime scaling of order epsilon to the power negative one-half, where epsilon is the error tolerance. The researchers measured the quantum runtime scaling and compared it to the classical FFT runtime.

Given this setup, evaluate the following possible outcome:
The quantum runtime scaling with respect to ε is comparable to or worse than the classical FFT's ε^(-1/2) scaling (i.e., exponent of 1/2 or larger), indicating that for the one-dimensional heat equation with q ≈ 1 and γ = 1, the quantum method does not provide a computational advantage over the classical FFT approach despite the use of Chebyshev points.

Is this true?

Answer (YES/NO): YES